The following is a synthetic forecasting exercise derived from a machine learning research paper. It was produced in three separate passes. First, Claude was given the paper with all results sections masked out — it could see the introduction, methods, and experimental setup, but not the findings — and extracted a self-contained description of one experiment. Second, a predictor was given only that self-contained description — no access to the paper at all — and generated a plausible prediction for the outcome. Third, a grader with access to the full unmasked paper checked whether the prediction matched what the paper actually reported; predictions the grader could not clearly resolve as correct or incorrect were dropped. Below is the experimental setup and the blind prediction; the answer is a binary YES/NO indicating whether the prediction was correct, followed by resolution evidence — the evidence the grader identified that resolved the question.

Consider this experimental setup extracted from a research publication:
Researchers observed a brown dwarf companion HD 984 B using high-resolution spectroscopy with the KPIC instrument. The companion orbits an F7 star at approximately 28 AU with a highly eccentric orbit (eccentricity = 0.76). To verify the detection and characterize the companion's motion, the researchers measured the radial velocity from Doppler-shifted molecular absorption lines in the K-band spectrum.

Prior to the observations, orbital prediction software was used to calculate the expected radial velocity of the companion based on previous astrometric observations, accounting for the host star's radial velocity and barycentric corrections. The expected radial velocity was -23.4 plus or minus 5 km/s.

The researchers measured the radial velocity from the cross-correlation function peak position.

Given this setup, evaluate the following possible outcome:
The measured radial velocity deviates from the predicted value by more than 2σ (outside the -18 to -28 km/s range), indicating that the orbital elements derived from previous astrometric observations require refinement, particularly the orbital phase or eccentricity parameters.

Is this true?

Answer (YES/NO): NO